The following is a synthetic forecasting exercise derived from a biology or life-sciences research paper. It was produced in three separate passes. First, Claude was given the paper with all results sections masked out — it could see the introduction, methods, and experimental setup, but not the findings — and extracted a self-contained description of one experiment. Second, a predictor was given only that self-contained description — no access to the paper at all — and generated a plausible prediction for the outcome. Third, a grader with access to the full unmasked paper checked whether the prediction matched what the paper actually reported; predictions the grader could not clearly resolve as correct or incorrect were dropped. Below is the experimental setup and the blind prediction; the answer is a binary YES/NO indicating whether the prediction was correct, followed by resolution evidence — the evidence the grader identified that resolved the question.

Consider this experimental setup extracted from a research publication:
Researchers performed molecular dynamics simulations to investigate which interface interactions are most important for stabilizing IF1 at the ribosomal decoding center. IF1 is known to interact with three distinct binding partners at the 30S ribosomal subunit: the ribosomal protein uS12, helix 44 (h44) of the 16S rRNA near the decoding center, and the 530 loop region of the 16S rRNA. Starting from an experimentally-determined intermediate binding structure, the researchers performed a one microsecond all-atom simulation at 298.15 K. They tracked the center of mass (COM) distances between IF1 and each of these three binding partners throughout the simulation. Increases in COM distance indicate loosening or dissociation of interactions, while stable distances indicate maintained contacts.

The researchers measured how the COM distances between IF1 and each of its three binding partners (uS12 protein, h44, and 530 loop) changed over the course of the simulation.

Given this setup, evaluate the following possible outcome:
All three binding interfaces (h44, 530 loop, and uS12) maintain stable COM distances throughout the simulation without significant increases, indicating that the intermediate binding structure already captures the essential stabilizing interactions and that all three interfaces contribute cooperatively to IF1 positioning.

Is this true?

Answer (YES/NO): NO